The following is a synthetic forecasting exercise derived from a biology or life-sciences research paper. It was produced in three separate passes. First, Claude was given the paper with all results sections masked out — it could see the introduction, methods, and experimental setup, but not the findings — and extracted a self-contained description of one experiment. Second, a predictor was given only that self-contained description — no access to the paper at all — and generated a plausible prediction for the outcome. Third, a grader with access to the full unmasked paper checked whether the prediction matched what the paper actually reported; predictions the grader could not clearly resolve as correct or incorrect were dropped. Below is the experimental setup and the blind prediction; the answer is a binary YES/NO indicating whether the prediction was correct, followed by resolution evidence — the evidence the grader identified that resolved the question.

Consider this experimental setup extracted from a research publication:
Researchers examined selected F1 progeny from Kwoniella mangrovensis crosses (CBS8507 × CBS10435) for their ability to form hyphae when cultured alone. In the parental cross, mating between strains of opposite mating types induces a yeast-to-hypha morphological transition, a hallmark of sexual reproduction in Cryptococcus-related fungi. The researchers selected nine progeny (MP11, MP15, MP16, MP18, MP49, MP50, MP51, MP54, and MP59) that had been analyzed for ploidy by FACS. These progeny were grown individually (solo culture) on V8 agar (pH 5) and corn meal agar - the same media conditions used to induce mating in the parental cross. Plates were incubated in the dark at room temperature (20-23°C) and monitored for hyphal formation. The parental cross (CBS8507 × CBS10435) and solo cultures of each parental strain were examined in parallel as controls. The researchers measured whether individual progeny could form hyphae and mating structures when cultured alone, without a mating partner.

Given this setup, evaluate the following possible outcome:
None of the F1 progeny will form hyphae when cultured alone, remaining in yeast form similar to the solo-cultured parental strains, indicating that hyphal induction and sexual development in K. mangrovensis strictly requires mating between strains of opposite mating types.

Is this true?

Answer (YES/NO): NO